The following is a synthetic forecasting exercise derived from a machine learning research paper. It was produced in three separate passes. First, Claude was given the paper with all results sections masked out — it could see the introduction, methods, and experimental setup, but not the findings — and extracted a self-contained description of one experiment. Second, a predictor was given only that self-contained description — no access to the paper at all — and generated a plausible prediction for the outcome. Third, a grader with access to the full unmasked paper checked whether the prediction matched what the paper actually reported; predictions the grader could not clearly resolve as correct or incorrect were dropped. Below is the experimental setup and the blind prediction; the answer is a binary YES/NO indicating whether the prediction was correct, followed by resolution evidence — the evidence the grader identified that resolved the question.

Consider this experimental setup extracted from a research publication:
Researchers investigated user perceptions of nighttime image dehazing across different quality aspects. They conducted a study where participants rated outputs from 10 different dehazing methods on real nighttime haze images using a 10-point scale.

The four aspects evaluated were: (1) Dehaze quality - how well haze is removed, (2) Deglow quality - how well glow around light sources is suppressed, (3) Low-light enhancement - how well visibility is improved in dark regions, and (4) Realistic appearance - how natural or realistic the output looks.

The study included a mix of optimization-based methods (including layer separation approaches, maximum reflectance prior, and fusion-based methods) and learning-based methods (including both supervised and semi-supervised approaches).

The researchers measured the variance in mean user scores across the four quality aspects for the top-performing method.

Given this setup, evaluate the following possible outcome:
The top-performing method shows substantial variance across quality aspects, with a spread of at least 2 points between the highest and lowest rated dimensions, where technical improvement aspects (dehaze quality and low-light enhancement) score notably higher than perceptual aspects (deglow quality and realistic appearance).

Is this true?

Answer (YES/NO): NO